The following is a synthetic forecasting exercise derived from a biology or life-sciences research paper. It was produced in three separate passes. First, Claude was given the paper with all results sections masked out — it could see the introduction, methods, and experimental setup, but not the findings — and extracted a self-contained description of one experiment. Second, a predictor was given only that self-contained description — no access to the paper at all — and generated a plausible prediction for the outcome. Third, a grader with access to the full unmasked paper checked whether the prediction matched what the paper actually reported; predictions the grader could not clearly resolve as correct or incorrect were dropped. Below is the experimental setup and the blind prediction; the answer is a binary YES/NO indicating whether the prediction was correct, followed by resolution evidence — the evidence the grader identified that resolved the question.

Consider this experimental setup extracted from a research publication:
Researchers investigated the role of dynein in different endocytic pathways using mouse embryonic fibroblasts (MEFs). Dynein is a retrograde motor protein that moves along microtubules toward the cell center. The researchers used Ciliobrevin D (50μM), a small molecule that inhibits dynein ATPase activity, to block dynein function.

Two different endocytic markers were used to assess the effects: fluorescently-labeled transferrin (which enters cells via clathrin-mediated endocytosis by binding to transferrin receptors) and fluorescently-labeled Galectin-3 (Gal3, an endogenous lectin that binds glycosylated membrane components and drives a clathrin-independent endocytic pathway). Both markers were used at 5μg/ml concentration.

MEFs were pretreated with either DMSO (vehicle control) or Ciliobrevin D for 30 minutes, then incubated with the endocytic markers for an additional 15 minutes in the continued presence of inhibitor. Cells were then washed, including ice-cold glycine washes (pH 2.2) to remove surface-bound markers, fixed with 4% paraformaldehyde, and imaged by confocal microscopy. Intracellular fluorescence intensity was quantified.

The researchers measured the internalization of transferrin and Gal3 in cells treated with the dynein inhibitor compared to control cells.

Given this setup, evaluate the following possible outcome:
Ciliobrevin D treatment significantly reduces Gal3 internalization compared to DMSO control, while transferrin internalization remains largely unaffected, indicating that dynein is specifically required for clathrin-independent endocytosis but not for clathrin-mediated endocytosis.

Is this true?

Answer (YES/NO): YES